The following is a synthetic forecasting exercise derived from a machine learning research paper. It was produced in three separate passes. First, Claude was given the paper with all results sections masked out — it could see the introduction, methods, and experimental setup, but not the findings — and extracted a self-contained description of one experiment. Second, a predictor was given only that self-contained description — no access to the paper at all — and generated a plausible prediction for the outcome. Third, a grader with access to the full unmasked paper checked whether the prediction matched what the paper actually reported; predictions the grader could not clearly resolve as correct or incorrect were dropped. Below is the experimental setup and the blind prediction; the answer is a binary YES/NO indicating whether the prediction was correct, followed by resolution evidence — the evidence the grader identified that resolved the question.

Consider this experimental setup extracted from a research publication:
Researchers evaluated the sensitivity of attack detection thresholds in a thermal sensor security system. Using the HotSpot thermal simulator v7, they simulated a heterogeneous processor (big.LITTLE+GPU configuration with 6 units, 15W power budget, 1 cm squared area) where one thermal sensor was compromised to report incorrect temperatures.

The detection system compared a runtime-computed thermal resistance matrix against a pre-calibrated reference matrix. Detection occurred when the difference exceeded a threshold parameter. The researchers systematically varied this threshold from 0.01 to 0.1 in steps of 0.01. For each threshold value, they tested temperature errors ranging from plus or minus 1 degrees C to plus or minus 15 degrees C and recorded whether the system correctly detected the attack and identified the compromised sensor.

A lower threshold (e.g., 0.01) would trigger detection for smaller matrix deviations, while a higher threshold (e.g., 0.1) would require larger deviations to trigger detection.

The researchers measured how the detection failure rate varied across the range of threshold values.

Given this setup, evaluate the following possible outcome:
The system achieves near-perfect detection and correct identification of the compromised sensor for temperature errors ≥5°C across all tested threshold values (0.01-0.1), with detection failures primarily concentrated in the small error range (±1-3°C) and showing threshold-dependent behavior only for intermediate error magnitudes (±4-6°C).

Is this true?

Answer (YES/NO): NO